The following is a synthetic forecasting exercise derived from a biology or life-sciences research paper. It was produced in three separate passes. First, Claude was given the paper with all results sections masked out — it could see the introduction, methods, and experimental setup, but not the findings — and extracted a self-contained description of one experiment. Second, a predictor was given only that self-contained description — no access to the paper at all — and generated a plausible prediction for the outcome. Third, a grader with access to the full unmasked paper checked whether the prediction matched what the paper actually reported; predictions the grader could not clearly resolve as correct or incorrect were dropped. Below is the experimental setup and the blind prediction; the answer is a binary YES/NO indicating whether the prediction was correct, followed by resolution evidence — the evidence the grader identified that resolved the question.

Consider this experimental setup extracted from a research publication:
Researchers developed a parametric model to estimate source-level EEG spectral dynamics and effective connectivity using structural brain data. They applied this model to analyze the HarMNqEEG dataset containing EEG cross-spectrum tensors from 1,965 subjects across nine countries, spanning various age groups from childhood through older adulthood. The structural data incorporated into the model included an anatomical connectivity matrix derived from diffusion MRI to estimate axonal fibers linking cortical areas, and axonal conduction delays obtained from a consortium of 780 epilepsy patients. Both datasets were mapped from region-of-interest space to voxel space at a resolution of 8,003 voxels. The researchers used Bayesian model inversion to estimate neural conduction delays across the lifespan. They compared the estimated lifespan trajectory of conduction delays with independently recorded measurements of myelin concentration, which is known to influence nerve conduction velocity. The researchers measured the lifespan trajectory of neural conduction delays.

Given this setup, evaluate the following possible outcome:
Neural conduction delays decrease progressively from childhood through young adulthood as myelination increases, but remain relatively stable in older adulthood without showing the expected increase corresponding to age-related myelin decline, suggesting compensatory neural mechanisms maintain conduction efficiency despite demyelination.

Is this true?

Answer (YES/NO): NO